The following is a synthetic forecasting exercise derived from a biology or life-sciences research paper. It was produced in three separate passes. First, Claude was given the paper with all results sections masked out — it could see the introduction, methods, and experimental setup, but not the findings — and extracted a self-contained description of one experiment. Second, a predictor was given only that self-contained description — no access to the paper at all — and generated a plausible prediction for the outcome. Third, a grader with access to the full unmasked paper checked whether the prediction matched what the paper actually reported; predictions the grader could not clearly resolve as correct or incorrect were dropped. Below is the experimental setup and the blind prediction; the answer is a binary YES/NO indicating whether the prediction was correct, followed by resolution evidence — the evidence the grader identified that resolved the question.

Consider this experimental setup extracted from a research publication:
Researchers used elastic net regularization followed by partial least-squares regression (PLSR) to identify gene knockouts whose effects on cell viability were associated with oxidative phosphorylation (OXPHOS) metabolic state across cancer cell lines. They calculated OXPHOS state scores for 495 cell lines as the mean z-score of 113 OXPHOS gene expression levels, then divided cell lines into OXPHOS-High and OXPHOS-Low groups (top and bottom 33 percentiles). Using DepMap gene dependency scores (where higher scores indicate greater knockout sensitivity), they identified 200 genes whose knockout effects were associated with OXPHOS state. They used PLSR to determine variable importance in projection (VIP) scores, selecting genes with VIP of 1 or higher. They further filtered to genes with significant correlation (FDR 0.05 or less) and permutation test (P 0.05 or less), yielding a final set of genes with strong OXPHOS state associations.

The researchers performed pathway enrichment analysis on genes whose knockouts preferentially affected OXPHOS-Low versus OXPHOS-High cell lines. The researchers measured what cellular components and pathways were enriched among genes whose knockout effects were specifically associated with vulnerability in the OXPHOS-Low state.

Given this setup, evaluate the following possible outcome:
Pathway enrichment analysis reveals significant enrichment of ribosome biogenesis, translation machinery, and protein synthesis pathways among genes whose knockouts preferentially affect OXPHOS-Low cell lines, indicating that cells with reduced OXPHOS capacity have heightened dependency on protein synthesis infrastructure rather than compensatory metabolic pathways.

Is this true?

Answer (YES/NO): NO